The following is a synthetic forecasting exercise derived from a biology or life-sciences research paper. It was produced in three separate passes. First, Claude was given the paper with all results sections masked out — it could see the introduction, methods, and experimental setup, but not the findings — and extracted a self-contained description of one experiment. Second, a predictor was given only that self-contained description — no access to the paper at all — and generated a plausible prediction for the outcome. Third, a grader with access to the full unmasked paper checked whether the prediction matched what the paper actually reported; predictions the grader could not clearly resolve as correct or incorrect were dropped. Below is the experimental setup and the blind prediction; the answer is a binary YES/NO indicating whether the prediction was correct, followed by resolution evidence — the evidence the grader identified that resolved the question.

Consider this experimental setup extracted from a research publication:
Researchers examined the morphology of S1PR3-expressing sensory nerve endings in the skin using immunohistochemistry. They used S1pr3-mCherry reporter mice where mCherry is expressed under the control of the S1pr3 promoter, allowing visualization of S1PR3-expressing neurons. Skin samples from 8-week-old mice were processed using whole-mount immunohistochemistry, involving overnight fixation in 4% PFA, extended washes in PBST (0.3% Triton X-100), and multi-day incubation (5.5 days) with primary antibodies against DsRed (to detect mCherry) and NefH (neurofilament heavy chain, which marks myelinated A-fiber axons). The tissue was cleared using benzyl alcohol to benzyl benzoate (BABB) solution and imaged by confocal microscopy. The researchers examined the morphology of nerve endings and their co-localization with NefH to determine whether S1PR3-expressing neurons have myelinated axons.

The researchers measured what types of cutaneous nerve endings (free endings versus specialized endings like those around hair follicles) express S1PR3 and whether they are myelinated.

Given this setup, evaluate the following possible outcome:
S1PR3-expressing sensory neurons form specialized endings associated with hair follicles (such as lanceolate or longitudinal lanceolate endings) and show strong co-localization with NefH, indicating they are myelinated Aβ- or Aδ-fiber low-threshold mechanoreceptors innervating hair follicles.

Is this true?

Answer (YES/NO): NO